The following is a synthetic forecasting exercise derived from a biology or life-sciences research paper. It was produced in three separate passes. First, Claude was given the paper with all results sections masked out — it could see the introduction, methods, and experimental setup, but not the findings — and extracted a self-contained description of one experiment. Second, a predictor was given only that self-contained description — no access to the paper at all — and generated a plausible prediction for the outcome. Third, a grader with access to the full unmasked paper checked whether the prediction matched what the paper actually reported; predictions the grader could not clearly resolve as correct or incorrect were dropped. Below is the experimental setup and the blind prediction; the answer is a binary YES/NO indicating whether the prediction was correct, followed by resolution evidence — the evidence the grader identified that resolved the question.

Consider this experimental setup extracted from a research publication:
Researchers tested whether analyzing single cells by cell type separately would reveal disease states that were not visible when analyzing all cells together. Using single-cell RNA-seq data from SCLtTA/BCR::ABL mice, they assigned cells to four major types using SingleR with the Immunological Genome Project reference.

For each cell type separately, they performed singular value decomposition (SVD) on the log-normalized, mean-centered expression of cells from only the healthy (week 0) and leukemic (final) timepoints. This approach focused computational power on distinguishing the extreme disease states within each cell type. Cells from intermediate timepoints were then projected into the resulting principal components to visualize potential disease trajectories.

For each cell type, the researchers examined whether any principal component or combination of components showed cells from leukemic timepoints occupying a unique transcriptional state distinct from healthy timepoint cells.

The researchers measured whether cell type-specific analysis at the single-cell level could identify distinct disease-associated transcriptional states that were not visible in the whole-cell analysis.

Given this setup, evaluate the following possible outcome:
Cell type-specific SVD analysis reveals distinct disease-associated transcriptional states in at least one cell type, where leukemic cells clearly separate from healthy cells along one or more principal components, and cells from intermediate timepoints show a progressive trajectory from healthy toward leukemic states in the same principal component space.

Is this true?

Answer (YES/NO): NO